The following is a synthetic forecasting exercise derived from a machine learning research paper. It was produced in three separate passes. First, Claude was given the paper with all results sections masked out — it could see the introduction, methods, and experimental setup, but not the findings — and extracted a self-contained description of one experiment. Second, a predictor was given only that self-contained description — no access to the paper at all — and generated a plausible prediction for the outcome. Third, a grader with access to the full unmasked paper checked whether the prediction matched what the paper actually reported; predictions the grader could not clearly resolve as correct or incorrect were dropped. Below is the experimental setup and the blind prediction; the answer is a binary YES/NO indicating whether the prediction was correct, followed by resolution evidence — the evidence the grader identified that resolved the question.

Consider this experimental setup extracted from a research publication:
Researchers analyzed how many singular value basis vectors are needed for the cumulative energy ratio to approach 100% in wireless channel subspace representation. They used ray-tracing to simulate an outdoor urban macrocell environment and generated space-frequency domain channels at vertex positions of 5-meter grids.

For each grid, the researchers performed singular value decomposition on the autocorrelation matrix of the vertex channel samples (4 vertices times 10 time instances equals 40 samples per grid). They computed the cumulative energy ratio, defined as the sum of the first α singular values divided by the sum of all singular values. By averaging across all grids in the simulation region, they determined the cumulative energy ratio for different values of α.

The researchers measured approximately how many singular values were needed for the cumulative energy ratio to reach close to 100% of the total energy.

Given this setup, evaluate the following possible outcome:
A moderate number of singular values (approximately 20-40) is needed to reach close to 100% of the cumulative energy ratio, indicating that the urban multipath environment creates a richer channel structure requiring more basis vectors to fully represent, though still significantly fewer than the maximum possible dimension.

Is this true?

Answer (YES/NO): NO